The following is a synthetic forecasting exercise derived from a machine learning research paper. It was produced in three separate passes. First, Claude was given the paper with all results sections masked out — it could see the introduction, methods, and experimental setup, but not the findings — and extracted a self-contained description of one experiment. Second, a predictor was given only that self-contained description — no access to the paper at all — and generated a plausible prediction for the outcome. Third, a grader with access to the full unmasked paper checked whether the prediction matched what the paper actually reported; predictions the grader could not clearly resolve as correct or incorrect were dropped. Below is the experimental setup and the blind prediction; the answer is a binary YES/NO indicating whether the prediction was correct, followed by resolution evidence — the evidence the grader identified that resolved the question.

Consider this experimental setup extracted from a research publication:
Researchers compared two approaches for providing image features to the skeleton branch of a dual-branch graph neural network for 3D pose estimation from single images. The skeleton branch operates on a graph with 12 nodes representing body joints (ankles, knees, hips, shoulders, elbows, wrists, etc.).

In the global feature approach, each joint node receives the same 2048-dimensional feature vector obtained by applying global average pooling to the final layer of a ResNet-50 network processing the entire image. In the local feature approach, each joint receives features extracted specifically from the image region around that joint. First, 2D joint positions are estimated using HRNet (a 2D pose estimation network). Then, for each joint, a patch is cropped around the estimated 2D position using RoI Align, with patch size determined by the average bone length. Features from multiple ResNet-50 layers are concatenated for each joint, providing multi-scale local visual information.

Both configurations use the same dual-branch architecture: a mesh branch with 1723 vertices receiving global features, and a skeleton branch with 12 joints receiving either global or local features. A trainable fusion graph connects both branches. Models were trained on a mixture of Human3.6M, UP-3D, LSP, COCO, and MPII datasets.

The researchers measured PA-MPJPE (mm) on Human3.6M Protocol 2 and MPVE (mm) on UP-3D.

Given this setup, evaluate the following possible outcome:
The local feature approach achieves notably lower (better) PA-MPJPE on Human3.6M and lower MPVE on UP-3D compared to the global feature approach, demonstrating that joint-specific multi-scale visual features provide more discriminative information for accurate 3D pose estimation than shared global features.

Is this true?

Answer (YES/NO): YES